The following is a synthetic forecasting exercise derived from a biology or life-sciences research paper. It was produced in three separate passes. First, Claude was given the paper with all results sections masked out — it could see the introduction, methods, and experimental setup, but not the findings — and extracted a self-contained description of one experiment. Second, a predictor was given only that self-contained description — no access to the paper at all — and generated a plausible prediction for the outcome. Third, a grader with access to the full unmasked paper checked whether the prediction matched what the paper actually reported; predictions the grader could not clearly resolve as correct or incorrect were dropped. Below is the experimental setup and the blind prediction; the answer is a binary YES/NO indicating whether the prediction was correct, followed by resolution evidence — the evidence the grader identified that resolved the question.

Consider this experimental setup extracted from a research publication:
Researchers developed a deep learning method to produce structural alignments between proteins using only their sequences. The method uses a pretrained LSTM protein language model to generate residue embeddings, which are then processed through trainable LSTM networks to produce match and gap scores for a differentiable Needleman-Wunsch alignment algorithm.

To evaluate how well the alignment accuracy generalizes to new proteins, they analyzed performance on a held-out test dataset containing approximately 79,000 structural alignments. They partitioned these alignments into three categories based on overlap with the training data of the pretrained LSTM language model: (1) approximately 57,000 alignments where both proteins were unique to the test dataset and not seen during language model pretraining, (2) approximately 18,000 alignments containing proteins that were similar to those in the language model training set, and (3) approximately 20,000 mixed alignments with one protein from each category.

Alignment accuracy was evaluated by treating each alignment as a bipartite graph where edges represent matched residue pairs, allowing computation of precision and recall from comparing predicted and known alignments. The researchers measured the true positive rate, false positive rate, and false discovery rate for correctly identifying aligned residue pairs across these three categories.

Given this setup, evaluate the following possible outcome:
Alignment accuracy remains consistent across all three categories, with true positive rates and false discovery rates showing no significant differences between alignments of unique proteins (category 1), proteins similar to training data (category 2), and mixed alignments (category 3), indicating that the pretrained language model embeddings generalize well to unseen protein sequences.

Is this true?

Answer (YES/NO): NO